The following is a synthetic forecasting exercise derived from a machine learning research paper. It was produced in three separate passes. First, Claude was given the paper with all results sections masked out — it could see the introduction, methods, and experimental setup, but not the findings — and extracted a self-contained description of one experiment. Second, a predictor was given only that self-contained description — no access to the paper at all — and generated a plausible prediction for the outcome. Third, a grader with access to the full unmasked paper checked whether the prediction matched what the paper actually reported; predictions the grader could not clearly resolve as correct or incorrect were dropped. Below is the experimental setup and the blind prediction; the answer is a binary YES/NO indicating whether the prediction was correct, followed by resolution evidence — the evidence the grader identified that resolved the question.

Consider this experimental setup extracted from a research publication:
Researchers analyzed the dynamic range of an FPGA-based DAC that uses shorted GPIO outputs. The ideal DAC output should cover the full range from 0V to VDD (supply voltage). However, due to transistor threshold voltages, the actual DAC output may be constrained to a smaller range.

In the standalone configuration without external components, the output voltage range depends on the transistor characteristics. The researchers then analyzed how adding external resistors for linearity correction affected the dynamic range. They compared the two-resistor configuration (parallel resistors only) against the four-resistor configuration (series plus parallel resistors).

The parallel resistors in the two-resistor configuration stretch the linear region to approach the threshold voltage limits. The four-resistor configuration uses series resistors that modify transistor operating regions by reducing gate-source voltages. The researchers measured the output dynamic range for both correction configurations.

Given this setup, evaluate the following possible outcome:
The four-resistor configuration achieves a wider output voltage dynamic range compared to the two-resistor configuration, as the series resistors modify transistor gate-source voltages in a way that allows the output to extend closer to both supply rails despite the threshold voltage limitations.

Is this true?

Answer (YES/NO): NO